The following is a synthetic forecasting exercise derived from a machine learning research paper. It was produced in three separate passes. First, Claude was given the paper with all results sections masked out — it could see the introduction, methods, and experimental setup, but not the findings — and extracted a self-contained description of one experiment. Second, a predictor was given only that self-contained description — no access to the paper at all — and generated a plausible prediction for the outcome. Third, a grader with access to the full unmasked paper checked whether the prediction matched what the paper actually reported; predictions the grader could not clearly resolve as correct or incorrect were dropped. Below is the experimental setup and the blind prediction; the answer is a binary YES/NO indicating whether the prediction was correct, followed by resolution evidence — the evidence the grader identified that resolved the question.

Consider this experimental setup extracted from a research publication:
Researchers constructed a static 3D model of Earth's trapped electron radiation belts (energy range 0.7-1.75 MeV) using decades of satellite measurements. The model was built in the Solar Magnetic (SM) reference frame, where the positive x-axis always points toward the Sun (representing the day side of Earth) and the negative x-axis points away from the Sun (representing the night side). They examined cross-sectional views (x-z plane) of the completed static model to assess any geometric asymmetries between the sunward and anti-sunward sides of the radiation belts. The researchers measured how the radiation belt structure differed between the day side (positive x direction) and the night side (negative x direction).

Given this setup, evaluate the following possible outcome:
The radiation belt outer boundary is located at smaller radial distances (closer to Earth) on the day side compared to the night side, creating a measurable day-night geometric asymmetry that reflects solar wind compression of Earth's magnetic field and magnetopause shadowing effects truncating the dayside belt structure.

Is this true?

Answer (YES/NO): NO